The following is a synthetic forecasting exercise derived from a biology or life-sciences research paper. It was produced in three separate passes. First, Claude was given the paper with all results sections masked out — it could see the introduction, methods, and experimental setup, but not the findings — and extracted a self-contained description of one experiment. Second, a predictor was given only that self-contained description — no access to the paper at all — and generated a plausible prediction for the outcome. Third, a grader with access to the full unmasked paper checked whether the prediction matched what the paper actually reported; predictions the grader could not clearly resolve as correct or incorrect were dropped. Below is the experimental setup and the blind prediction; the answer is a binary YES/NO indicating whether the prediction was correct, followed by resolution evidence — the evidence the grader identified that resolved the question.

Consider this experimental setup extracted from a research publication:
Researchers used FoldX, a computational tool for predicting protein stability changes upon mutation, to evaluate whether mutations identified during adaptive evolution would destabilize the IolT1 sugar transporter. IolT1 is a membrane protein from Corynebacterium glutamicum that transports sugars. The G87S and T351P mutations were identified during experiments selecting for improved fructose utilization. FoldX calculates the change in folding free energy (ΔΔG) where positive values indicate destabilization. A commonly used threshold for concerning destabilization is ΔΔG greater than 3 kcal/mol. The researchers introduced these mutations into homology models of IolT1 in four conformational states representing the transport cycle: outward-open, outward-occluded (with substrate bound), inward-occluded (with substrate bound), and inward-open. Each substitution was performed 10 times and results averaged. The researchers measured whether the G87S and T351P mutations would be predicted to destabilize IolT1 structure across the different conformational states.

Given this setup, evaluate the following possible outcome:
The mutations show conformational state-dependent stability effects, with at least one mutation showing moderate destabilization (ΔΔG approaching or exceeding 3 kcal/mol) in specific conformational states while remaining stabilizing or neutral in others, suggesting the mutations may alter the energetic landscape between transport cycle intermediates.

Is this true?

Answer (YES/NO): NO